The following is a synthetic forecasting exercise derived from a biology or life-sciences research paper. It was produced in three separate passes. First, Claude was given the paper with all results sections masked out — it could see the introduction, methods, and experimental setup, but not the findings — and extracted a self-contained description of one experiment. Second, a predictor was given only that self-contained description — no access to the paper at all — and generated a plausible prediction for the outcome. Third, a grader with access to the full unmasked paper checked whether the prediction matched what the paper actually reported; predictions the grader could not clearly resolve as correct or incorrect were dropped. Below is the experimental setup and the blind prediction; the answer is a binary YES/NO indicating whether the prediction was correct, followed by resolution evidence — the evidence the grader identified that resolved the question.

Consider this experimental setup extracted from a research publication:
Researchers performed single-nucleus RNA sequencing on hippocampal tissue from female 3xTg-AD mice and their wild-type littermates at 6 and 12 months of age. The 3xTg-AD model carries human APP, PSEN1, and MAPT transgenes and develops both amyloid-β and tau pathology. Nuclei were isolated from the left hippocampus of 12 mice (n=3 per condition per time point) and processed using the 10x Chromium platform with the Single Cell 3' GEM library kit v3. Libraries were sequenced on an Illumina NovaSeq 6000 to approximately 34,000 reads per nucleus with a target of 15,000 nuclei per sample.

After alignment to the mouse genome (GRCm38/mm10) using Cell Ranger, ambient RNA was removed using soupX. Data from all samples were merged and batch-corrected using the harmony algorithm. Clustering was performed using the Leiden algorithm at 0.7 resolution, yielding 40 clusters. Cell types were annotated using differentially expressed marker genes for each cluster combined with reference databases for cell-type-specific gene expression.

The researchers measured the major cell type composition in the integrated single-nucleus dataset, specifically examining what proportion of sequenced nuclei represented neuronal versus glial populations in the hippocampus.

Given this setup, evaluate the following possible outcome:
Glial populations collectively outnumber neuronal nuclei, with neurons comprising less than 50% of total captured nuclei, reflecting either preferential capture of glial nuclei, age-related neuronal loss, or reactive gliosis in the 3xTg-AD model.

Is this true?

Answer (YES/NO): NO